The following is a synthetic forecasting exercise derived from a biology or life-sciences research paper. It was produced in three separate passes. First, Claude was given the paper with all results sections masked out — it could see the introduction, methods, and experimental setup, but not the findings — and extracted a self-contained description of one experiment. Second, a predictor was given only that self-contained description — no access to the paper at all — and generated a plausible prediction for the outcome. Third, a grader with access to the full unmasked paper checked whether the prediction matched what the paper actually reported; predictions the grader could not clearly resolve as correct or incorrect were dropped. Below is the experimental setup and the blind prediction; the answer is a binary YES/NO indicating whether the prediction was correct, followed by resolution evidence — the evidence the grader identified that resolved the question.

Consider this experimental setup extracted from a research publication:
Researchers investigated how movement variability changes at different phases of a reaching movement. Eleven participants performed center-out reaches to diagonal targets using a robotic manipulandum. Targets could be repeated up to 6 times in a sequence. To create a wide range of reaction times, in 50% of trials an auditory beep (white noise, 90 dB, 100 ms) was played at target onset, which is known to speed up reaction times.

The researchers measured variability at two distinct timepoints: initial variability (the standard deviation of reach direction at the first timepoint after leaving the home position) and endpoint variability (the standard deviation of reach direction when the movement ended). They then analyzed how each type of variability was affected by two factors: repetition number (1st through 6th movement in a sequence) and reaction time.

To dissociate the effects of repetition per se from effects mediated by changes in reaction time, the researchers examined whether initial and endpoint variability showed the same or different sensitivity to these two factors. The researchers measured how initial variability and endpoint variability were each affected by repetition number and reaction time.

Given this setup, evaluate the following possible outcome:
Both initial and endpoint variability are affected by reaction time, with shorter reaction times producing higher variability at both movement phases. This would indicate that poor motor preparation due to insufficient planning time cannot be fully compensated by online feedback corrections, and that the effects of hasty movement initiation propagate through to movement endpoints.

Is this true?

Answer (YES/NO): NO